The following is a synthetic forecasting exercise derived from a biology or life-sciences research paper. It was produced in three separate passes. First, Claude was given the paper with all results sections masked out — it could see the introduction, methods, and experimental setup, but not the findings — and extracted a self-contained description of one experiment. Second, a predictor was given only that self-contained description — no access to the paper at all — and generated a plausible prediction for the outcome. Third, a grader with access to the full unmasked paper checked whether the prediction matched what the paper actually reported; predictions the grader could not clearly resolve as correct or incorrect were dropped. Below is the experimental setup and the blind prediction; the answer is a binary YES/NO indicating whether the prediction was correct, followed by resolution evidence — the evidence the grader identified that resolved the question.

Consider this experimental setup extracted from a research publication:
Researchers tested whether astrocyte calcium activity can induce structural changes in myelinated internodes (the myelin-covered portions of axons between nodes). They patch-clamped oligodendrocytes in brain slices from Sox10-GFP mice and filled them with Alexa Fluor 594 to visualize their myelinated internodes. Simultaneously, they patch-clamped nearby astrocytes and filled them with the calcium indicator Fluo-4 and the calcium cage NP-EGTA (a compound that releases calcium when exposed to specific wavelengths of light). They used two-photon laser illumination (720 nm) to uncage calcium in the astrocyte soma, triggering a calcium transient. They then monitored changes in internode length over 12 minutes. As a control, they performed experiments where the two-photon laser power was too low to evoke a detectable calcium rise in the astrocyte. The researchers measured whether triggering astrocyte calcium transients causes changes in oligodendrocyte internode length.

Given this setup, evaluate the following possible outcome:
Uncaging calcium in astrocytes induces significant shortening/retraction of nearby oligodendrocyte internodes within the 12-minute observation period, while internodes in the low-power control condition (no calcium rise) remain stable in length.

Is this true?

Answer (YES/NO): YES